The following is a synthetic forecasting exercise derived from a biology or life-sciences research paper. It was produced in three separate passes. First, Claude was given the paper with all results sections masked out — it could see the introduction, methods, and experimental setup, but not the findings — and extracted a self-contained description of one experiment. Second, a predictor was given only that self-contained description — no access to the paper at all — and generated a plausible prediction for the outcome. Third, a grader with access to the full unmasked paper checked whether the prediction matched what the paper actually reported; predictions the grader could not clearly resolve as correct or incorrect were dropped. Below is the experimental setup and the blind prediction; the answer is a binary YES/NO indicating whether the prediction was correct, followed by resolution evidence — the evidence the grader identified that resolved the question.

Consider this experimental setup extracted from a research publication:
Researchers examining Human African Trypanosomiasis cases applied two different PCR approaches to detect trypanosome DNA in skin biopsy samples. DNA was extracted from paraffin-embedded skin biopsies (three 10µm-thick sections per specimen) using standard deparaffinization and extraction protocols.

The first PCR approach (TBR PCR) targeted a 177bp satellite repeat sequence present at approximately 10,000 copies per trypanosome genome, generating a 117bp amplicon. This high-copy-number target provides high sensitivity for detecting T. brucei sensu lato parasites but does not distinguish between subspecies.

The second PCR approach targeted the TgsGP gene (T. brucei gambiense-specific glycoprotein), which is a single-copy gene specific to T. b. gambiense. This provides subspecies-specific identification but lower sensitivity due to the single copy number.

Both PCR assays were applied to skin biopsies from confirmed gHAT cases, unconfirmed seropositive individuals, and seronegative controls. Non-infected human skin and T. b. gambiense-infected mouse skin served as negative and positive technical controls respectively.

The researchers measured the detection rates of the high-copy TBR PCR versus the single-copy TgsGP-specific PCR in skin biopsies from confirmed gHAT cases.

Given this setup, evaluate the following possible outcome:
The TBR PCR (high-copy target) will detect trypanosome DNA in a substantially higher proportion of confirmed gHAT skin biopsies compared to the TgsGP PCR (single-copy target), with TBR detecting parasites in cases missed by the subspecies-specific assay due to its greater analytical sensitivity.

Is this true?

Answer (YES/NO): YES